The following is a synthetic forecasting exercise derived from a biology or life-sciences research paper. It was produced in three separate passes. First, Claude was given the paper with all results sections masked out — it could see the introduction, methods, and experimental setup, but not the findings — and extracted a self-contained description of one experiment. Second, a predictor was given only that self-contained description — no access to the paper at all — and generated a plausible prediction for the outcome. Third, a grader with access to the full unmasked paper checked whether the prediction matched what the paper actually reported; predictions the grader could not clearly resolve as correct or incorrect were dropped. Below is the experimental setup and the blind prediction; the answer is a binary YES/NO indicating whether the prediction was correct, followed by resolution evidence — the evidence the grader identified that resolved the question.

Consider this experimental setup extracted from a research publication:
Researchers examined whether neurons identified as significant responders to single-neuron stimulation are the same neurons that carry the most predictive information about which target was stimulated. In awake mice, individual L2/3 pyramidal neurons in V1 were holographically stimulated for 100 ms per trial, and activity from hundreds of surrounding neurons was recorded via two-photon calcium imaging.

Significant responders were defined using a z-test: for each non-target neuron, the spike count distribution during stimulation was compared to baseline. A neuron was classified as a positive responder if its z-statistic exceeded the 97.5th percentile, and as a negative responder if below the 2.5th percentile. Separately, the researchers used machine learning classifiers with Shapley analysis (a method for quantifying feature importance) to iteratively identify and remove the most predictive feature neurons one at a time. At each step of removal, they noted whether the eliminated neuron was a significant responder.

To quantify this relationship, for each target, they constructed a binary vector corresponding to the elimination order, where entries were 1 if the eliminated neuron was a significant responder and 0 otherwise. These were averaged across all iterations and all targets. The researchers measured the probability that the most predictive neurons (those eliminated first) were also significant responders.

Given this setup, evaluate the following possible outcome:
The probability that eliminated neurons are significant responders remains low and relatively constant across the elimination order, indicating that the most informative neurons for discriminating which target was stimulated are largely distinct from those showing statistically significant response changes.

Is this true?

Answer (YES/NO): NO